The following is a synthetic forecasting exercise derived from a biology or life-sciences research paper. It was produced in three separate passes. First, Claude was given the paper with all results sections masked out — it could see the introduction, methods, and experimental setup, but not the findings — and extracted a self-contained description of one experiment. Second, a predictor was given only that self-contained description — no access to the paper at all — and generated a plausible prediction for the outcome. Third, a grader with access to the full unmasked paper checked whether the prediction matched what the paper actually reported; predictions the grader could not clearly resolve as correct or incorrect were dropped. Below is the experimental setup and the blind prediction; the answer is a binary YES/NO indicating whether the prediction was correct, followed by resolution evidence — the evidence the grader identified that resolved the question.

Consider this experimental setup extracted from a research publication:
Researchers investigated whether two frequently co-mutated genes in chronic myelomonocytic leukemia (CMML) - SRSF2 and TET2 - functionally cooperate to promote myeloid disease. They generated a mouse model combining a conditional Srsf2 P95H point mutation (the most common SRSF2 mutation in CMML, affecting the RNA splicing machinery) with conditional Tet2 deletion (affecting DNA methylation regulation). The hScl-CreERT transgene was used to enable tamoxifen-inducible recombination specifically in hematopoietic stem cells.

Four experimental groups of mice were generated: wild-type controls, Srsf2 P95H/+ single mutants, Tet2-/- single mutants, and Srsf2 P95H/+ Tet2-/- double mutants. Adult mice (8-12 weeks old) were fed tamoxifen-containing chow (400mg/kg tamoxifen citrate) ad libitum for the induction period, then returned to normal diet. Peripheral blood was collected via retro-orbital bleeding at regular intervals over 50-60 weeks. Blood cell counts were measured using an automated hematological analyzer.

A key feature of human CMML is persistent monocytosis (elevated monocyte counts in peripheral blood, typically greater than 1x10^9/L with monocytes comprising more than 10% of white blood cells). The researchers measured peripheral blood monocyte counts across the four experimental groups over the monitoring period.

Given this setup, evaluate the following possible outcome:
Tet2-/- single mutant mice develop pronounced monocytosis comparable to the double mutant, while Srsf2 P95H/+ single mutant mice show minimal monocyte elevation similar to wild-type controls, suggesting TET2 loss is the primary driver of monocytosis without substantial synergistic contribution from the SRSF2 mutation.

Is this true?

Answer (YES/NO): NO